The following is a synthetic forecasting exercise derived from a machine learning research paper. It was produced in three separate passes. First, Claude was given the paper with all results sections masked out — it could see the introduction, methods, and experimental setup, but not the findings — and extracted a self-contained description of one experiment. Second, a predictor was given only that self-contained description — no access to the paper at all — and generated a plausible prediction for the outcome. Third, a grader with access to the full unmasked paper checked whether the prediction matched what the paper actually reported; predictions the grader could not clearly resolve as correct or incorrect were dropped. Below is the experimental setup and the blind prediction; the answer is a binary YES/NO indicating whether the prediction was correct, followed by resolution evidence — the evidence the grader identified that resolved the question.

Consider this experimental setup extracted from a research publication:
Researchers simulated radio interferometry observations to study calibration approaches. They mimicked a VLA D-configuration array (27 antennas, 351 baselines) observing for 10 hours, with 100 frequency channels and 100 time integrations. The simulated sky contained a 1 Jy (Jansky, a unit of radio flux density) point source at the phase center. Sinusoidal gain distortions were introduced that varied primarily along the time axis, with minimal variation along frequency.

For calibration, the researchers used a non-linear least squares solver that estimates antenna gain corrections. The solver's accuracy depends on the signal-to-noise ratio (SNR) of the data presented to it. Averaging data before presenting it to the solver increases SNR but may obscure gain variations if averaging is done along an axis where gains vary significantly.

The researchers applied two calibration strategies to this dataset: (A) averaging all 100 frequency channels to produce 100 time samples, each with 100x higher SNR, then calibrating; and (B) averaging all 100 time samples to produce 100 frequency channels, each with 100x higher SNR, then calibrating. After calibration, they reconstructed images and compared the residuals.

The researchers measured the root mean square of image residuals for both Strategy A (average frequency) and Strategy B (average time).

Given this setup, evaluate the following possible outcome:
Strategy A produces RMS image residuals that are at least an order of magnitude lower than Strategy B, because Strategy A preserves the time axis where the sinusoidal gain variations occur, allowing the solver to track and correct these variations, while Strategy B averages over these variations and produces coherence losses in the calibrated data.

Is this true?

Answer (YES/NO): YES